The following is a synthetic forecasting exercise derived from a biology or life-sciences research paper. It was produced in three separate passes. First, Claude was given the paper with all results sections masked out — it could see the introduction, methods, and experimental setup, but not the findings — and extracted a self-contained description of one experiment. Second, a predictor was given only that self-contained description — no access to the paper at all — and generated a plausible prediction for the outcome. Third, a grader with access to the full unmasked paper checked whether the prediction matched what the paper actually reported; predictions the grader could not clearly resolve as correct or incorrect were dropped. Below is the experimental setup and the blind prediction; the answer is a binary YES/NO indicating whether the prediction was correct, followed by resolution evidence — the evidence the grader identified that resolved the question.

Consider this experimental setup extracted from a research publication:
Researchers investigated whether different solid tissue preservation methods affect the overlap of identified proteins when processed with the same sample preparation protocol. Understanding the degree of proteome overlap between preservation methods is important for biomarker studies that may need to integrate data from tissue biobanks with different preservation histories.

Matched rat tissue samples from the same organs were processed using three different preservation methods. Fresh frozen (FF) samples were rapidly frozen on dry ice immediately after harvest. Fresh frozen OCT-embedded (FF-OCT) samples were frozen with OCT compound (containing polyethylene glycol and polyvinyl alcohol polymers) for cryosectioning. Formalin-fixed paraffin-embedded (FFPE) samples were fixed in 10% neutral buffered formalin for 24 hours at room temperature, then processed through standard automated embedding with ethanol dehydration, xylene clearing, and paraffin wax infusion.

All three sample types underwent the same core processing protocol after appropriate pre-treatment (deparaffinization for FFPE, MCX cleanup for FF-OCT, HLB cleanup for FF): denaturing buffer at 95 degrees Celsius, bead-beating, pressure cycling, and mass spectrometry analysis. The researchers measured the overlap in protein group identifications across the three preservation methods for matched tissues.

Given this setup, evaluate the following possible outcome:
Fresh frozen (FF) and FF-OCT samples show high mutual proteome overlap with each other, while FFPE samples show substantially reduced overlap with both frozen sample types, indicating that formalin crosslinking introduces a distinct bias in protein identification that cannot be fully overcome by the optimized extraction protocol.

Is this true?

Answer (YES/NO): NO